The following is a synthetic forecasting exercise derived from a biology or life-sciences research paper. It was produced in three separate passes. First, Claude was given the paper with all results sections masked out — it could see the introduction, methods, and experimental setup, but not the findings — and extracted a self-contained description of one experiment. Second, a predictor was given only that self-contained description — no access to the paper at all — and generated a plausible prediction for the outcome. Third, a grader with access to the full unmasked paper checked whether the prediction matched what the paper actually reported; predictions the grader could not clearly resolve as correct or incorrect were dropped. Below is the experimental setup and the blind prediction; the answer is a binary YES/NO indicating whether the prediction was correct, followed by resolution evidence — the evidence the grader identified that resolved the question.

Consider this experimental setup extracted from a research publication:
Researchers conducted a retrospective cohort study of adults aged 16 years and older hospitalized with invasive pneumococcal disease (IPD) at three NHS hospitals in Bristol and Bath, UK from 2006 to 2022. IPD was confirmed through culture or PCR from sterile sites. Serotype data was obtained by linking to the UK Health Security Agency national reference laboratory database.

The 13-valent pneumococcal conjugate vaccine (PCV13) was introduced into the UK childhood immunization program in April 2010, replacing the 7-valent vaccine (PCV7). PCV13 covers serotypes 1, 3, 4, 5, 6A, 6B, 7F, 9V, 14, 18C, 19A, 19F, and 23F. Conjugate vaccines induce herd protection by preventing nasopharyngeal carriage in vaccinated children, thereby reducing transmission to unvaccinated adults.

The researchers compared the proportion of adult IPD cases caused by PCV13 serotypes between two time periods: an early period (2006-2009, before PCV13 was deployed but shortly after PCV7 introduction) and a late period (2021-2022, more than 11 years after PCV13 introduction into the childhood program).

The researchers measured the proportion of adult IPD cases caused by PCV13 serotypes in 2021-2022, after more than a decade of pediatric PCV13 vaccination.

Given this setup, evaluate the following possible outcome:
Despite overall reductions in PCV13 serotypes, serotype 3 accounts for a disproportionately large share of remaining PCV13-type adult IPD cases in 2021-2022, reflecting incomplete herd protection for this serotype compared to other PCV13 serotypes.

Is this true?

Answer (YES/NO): YES